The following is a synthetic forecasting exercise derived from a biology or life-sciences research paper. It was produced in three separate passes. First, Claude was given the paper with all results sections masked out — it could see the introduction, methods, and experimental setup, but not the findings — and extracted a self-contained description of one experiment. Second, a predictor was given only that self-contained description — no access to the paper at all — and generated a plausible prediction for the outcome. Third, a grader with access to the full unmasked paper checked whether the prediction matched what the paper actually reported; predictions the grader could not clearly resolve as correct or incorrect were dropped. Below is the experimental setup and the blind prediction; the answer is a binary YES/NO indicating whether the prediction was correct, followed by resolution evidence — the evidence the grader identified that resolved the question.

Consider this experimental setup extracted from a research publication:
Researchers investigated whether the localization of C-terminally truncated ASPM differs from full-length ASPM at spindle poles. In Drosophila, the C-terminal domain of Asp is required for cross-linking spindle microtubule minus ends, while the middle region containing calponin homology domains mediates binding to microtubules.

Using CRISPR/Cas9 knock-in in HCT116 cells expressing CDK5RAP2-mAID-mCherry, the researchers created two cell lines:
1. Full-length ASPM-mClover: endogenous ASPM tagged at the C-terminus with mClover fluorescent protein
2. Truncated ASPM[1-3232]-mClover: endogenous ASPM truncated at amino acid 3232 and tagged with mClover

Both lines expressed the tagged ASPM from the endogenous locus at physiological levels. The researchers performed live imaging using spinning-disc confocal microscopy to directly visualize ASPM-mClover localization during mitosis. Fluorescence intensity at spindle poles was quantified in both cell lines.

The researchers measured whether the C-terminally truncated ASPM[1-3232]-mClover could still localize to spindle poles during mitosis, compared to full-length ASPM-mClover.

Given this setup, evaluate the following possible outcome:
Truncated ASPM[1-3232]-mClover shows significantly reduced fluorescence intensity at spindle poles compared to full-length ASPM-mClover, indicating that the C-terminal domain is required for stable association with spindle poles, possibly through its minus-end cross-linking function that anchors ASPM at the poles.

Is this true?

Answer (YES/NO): NO